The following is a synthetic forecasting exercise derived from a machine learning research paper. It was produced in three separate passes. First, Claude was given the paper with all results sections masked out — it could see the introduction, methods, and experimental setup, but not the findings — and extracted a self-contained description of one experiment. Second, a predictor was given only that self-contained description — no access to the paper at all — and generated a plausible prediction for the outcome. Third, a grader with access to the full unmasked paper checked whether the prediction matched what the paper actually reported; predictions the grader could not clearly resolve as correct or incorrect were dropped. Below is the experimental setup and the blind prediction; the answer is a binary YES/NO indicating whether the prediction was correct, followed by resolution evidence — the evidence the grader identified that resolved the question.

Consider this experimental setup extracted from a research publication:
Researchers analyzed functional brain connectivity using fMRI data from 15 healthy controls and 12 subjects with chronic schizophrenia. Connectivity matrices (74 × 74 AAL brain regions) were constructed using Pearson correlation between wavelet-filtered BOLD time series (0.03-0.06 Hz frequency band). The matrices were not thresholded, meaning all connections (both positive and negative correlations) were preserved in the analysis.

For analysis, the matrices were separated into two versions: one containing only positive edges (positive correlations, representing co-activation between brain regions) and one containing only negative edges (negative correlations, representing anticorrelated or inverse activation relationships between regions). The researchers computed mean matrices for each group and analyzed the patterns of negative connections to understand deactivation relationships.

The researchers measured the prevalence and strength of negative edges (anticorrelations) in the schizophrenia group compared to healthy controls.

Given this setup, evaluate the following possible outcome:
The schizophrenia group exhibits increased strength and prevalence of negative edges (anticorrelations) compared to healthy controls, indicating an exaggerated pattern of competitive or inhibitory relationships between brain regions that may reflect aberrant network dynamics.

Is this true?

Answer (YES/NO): YES